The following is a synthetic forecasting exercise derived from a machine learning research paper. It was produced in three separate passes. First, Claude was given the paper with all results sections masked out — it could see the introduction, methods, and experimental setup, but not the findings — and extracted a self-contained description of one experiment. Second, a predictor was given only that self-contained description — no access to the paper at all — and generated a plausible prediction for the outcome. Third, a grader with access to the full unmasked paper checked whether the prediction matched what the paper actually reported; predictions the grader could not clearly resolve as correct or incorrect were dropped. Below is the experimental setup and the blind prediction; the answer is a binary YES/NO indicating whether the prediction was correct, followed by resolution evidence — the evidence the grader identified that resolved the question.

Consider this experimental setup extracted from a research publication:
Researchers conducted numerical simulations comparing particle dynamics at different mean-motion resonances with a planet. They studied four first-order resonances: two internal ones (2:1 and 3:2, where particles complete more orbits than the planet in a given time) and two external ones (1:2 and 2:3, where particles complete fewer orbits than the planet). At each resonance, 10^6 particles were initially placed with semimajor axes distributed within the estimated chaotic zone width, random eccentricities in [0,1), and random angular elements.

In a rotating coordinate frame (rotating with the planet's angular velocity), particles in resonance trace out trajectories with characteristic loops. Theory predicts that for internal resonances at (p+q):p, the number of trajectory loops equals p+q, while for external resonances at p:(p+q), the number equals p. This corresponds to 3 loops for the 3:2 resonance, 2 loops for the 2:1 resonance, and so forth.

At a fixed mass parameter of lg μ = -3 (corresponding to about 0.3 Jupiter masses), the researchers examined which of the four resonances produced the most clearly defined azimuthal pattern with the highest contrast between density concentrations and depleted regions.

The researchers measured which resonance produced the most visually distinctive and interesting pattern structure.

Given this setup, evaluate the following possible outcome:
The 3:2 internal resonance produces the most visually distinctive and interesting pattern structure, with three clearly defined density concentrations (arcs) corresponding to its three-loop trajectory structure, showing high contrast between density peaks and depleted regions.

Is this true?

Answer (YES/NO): YES